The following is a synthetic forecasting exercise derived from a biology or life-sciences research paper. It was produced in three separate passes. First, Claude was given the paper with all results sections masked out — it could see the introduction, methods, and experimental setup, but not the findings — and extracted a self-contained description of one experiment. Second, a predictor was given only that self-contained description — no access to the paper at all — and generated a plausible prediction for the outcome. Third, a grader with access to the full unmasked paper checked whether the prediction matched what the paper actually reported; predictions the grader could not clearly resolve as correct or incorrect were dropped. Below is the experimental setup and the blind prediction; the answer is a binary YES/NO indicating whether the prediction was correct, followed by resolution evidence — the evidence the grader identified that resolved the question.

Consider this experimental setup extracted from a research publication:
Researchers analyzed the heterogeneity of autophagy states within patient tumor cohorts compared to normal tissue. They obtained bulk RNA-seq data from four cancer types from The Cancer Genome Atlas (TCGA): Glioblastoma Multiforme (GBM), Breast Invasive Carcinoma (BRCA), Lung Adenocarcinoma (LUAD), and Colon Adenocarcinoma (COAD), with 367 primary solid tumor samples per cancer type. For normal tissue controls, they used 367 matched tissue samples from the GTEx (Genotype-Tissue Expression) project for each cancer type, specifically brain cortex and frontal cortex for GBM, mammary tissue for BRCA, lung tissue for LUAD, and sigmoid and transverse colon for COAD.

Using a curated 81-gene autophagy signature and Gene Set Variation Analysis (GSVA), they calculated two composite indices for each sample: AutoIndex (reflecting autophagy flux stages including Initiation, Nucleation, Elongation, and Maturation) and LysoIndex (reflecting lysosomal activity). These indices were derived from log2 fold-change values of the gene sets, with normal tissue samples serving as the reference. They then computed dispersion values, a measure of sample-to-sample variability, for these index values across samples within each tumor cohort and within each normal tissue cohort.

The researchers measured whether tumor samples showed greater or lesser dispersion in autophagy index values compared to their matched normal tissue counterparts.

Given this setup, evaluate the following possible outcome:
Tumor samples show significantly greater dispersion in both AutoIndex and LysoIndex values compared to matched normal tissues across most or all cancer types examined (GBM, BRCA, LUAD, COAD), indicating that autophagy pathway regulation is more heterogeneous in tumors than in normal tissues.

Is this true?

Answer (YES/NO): NO